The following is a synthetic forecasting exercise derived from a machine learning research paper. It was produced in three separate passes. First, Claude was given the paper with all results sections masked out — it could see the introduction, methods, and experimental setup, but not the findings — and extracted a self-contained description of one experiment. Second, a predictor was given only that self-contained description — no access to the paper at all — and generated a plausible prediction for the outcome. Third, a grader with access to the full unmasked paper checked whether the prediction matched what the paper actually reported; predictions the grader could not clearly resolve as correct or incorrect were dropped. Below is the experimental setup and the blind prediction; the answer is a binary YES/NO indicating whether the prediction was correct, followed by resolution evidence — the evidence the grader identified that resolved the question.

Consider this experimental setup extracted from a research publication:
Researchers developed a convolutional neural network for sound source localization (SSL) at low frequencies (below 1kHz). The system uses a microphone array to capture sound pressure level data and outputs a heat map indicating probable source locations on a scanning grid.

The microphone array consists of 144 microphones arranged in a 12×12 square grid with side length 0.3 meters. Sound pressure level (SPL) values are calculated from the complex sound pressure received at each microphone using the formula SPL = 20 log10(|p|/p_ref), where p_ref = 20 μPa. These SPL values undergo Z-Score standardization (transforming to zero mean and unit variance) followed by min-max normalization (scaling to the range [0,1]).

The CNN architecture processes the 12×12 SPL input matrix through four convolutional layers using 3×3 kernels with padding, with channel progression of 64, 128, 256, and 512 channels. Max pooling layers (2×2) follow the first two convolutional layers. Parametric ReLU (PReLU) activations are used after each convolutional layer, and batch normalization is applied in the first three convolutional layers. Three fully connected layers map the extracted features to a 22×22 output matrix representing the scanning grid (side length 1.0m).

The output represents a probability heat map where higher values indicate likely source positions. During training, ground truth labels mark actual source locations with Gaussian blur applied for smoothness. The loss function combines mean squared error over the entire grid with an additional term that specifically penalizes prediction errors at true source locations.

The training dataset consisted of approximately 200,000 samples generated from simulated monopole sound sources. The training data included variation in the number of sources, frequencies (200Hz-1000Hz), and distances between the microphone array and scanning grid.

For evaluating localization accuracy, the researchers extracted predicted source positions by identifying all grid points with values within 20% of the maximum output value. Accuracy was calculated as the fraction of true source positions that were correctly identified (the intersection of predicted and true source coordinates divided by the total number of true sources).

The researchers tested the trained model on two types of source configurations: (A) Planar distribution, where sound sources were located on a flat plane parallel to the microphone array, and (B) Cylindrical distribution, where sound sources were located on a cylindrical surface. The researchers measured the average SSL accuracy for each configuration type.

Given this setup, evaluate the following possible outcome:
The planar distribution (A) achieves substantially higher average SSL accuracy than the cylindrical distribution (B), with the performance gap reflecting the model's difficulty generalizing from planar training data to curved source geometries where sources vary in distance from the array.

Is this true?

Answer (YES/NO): NO